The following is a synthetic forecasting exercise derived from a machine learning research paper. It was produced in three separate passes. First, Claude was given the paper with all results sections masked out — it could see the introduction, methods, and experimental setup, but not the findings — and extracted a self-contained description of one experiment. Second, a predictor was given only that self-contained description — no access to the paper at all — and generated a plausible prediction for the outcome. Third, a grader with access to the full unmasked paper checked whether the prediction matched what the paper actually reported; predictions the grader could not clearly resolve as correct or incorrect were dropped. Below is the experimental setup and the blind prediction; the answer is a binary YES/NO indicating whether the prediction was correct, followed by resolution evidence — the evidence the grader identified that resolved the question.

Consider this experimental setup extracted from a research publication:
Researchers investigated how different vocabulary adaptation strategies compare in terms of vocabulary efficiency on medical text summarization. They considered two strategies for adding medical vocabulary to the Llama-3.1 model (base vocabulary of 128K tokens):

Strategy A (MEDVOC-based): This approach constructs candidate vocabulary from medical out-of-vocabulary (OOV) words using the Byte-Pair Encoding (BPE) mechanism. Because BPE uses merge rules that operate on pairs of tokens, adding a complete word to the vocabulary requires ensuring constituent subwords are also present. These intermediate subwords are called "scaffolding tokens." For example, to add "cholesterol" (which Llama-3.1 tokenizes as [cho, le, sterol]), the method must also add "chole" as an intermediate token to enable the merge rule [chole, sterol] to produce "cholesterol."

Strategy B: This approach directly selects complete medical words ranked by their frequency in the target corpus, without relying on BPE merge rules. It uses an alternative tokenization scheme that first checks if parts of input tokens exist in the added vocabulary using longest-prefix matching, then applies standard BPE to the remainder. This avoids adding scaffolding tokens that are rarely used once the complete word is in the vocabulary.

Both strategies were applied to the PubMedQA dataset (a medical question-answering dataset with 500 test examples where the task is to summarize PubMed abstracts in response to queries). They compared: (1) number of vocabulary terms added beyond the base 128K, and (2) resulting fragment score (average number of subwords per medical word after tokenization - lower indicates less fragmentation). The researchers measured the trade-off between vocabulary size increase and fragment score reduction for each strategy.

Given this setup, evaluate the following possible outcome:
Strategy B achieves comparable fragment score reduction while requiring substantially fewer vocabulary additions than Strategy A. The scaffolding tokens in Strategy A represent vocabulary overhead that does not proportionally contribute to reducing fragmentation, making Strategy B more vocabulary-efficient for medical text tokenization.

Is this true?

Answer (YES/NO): YES